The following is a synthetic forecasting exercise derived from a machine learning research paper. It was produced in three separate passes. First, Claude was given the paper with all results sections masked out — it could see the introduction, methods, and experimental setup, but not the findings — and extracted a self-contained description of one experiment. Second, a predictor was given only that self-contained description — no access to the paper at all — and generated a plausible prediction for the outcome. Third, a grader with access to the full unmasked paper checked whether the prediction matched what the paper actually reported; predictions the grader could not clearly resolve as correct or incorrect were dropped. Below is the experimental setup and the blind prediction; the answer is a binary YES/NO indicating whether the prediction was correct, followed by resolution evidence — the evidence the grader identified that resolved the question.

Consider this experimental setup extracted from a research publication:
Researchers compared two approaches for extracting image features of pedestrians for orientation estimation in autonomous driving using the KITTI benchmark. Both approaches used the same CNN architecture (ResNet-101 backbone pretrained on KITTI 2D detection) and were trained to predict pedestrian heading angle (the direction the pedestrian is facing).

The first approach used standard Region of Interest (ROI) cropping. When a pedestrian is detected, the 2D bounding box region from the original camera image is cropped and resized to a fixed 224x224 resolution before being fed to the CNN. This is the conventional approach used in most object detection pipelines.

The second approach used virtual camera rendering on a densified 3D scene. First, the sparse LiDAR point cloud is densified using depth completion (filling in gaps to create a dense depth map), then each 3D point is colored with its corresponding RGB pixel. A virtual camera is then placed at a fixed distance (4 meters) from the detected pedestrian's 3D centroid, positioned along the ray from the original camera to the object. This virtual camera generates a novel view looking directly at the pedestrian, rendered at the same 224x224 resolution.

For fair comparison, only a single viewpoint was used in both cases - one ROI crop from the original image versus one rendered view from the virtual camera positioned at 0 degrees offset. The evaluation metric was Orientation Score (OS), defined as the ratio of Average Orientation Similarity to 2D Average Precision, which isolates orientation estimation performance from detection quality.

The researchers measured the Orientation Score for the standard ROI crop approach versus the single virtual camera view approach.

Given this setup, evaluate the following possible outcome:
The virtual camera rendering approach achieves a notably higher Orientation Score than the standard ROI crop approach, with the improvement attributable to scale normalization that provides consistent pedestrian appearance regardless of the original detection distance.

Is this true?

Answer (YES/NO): NO